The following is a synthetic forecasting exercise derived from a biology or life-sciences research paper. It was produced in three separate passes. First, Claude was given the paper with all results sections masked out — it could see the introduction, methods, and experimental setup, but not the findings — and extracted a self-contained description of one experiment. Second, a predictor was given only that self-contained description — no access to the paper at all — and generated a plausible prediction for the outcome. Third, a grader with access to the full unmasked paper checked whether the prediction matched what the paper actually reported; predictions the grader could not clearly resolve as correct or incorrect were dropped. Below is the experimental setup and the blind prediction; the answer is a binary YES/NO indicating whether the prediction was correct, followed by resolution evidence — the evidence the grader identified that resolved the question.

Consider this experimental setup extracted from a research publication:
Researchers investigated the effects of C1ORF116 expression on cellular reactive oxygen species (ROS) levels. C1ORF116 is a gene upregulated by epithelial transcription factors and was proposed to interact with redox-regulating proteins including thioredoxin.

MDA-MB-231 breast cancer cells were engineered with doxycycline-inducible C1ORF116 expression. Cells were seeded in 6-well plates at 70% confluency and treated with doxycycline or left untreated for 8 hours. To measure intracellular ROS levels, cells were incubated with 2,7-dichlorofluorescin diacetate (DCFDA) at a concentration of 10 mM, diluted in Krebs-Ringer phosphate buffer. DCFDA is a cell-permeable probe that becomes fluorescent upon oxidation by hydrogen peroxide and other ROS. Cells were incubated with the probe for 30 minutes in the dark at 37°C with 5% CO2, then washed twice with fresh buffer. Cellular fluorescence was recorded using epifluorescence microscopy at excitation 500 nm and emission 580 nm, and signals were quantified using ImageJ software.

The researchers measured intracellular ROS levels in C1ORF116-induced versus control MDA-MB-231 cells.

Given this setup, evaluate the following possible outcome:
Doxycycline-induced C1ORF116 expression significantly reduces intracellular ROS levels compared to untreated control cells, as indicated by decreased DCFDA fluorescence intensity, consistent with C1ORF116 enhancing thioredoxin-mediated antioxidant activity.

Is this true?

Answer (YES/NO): NO